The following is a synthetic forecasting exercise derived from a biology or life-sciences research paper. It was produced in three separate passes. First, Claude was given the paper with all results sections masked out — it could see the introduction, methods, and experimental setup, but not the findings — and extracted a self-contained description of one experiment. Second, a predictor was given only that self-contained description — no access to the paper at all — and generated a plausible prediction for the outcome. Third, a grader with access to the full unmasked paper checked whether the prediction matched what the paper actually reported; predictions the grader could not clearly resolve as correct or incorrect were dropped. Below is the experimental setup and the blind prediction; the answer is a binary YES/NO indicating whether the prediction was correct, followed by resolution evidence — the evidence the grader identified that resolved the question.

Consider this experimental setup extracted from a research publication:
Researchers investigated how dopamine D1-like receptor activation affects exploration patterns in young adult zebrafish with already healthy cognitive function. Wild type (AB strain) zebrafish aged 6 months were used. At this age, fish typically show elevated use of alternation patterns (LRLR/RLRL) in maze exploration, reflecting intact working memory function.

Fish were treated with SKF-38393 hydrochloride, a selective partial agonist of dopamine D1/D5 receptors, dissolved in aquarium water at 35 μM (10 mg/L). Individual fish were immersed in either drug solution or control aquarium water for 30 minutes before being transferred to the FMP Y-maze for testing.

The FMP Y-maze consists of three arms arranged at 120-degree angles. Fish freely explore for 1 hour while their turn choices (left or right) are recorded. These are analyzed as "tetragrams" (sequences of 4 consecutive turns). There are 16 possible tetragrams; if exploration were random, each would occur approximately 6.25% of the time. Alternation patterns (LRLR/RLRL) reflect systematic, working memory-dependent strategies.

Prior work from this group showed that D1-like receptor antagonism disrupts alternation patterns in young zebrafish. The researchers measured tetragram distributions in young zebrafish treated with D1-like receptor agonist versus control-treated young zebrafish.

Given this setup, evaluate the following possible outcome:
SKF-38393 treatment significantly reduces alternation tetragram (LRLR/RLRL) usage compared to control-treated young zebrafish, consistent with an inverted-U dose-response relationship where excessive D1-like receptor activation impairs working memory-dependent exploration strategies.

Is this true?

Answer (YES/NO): NO